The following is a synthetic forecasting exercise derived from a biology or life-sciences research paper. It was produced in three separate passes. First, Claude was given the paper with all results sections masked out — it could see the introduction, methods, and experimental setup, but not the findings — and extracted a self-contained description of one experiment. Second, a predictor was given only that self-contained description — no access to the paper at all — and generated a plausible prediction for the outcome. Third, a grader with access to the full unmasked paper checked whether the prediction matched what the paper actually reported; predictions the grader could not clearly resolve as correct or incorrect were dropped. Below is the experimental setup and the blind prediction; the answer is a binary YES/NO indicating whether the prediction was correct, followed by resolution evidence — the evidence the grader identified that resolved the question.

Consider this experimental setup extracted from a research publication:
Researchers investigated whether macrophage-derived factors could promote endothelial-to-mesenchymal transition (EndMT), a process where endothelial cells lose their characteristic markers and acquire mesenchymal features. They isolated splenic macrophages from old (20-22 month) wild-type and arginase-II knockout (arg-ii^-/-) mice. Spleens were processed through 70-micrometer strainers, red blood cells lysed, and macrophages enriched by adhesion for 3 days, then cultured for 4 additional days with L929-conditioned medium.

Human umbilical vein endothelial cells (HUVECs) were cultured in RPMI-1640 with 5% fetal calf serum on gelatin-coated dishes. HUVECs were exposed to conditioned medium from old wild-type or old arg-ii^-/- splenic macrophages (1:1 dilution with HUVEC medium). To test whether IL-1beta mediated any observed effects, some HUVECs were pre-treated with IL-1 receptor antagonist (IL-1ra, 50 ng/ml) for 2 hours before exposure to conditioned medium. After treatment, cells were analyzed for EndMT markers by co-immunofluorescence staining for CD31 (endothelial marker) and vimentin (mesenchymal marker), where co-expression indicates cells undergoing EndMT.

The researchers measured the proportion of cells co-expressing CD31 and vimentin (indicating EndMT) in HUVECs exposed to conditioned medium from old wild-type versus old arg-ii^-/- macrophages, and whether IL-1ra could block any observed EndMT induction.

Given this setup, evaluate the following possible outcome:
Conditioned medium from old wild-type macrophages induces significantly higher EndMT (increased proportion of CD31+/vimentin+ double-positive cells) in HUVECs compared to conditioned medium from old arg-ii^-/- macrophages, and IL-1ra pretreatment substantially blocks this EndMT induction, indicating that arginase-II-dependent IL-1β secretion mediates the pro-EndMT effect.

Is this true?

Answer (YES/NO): YES